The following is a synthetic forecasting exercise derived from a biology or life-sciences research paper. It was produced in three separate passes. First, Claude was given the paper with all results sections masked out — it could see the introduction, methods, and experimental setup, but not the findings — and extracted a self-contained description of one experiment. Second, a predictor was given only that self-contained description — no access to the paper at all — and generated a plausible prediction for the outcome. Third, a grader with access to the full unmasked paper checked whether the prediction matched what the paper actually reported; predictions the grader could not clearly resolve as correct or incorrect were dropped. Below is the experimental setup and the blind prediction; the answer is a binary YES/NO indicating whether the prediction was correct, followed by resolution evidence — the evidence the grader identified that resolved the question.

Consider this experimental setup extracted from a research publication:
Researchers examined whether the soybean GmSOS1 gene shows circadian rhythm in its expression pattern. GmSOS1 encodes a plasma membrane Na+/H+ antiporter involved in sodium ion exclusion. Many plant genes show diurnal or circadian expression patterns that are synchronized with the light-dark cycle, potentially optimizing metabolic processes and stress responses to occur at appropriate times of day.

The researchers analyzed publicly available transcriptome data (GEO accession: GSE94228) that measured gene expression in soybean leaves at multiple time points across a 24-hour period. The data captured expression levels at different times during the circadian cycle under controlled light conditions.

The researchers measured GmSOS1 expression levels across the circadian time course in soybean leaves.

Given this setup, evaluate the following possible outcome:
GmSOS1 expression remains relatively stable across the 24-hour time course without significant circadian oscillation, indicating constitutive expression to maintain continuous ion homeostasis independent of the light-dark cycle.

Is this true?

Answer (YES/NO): NO